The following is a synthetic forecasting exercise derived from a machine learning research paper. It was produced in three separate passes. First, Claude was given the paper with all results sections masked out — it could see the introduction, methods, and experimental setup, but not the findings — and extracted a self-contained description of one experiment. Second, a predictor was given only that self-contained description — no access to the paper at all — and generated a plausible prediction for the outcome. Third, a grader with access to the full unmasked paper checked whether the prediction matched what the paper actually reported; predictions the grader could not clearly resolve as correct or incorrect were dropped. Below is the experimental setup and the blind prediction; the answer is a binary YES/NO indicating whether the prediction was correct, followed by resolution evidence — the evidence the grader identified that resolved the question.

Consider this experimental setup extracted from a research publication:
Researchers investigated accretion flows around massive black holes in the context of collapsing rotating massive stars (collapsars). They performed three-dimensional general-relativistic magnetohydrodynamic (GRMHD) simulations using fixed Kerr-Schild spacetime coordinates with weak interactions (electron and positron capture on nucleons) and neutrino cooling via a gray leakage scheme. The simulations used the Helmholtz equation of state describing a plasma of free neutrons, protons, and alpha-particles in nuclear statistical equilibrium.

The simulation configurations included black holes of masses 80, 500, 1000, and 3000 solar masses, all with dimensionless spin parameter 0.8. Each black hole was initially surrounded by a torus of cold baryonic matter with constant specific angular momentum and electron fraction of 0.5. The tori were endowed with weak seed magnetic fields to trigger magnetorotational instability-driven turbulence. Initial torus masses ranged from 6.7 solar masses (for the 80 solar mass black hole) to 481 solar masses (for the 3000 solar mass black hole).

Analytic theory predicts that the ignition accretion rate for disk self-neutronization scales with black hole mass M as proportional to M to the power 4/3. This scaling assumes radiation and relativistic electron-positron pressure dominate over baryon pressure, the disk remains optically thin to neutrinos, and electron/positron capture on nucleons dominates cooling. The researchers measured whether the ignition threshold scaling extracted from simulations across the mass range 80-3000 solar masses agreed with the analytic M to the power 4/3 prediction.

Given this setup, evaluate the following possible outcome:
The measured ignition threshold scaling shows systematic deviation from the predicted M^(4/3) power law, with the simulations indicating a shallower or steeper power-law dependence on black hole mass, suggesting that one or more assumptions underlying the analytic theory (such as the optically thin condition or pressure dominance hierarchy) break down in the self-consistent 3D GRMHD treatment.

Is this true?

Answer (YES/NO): NO